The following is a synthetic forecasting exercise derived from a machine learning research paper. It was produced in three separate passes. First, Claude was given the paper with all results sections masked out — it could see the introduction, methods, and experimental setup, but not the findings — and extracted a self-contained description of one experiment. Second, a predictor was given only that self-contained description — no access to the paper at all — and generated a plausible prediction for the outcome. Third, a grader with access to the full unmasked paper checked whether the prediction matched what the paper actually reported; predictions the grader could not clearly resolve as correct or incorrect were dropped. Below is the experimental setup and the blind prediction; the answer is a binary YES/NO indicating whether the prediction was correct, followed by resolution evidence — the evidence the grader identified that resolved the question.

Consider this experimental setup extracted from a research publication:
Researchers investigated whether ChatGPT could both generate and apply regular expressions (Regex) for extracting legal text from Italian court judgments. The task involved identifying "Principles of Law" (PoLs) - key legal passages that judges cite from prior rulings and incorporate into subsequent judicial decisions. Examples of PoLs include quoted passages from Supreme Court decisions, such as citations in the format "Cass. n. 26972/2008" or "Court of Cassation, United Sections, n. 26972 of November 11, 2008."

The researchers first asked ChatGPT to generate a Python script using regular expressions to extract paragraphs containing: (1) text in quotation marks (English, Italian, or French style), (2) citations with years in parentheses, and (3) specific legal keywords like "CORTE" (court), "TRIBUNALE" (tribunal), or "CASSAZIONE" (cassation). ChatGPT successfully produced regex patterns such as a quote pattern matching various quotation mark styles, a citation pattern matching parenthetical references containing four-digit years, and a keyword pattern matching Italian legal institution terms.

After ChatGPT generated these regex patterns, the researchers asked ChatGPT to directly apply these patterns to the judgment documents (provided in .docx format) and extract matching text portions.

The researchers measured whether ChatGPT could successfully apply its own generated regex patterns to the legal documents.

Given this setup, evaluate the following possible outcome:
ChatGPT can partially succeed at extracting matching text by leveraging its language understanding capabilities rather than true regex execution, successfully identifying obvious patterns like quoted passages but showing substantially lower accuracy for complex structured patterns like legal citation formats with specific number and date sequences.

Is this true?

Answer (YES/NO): NO